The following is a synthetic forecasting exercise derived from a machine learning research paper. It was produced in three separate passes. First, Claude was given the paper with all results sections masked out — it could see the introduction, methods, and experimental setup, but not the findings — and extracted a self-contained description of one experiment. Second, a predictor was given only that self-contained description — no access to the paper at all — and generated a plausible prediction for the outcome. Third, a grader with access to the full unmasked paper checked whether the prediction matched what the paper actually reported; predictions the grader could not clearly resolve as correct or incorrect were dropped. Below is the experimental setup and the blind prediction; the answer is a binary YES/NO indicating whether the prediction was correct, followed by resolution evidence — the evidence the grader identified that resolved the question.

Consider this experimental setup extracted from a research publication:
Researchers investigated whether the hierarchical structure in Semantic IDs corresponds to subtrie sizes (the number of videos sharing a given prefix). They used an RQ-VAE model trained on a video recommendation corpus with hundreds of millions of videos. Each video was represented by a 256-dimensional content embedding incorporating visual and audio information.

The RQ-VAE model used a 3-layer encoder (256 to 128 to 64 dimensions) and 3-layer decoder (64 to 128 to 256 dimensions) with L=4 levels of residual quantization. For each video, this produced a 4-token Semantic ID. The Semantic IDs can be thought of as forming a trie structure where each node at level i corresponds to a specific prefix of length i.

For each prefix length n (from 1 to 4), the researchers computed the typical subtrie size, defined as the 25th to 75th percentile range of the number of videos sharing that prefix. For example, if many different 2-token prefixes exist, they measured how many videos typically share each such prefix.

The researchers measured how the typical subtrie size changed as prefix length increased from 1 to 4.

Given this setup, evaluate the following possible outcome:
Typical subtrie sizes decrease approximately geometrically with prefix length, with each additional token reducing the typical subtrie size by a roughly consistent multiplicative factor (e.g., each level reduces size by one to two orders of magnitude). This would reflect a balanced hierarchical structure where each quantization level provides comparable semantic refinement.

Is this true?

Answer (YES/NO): NO